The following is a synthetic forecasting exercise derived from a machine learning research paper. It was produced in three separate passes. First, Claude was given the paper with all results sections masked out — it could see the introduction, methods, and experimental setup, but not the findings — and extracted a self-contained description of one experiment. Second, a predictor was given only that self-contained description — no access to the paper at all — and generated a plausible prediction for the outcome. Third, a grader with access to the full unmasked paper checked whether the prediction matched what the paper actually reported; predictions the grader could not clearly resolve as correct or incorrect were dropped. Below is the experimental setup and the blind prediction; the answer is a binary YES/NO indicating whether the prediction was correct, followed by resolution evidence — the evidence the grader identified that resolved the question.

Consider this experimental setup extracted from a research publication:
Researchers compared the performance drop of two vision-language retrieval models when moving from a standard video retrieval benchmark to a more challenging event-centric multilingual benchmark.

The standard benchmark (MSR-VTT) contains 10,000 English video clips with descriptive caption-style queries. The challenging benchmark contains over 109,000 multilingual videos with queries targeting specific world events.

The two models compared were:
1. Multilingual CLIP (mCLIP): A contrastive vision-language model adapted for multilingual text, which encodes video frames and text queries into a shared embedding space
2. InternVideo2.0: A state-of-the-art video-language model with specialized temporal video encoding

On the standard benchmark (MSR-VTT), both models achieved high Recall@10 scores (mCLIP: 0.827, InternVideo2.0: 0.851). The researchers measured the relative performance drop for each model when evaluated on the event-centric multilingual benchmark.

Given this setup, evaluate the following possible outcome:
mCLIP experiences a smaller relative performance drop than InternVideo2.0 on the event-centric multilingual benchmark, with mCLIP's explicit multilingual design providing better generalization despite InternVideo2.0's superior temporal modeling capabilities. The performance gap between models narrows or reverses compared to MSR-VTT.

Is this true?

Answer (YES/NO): YES